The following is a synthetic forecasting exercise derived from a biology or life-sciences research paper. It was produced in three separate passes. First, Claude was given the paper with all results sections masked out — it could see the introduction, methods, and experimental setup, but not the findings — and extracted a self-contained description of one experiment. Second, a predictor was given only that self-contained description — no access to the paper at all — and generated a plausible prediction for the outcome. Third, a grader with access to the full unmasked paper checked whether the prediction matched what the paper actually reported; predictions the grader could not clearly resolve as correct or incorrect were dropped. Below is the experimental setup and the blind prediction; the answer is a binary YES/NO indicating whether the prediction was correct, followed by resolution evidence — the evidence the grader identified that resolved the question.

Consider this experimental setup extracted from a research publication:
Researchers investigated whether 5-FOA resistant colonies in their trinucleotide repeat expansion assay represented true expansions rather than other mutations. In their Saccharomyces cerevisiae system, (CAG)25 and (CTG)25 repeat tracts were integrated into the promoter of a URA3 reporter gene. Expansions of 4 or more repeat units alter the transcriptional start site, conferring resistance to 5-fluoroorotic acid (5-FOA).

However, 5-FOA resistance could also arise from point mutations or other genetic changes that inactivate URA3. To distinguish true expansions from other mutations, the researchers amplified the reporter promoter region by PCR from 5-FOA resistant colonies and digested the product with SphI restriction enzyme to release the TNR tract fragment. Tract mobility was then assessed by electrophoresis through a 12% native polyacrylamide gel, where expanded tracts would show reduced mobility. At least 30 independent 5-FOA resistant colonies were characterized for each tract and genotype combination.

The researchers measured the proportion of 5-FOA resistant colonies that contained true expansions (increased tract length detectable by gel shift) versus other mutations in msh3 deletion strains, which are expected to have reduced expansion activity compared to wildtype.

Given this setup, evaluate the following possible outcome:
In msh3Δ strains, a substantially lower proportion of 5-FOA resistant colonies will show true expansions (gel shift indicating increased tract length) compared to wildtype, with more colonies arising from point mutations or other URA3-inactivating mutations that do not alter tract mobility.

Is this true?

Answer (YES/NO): YES